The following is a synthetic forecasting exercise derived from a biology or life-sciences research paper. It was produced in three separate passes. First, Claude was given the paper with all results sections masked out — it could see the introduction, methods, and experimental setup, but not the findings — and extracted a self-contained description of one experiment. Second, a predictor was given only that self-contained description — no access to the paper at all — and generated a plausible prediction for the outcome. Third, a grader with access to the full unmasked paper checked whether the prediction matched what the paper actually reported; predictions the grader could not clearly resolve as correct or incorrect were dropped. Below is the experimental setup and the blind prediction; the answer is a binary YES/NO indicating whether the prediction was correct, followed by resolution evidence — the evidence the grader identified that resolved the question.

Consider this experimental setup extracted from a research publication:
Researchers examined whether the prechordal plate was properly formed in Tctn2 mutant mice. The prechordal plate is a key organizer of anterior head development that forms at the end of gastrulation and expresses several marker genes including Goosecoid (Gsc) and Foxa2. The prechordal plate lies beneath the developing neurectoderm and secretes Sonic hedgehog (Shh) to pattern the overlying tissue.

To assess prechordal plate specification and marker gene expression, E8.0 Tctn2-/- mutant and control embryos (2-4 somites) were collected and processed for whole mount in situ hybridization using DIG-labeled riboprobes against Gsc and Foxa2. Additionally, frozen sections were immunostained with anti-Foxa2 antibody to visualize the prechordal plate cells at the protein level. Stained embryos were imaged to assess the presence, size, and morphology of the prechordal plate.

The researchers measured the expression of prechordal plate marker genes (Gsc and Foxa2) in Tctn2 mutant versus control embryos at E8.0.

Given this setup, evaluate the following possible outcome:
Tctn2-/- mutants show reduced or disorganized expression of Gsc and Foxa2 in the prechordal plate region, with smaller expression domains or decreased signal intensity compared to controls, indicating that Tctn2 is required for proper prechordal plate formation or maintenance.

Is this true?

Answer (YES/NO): NO